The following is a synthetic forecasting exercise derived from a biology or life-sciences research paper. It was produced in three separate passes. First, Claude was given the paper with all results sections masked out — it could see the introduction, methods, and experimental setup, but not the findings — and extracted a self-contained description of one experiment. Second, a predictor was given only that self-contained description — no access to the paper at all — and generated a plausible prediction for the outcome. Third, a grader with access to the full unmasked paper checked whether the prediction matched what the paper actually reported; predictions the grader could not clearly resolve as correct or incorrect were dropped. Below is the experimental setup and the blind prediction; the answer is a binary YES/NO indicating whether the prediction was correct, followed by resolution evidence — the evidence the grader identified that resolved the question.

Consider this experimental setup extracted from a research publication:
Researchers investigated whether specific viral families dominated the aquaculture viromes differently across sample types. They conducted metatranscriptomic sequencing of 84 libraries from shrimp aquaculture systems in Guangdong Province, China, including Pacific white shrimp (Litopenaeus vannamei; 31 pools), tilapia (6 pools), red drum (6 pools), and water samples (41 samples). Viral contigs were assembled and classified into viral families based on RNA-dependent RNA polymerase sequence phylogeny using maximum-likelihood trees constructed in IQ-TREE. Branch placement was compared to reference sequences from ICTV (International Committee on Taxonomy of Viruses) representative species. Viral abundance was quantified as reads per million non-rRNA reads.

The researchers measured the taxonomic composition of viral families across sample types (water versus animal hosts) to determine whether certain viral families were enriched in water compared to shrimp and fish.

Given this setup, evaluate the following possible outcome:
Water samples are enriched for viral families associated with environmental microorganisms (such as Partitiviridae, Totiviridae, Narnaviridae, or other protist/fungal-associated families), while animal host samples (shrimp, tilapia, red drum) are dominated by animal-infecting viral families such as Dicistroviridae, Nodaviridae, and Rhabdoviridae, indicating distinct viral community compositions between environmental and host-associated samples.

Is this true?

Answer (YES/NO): NO